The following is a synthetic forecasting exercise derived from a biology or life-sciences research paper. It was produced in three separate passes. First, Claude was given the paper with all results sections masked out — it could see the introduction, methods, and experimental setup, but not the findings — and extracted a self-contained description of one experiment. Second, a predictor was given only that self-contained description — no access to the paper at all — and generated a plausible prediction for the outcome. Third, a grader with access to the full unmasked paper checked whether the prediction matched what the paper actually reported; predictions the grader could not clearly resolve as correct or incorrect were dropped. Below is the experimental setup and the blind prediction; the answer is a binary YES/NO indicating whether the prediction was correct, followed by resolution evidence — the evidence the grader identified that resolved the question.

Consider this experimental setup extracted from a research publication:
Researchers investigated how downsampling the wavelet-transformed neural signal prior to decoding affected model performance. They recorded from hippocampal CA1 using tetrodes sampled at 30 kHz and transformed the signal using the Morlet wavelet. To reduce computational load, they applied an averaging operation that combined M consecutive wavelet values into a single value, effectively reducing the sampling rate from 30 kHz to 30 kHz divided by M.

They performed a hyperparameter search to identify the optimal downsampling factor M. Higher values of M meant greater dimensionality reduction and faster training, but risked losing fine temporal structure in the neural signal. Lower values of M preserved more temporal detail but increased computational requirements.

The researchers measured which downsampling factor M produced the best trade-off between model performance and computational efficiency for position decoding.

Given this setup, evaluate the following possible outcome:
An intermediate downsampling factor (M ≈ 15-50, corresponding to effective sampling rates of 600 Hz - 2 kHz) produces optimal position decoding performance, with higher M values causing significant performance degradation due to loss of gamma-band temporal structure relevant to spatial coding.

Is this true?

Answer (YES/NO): NO